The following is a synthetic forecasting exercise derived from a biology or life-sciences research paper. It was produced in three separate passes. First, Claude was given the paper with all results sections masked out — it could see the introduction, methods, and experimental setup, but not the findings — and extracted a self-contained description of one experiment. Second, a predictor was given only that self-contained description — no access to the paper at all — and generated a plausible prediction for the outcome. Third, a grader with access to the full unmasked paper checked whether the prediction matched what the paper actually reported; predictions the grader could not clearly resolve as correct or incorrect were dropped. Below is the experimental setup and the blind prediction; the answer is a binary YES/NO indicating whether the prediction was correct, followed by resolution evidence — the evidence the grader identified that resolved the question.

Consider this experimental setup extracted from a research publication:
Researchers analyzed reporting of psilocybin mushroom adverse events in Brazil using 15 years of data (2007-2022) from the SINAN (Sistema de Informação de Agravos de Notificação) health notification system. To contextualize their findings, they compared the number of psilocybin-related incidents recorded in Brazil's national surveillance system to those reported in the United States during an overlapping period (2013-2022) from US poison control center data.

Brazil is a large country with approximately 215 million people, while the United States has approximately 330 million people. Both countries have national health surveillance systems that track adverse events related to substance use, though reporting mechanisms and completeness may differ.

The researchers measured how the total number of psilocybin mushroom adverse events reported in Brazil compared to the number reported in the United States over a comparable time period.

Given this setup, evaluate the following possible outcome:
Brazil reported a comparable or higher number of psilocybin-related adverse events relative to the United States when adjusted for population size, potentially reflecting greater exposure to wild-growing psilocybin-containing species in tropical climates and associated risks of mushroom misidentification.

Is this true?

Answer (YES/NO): NO